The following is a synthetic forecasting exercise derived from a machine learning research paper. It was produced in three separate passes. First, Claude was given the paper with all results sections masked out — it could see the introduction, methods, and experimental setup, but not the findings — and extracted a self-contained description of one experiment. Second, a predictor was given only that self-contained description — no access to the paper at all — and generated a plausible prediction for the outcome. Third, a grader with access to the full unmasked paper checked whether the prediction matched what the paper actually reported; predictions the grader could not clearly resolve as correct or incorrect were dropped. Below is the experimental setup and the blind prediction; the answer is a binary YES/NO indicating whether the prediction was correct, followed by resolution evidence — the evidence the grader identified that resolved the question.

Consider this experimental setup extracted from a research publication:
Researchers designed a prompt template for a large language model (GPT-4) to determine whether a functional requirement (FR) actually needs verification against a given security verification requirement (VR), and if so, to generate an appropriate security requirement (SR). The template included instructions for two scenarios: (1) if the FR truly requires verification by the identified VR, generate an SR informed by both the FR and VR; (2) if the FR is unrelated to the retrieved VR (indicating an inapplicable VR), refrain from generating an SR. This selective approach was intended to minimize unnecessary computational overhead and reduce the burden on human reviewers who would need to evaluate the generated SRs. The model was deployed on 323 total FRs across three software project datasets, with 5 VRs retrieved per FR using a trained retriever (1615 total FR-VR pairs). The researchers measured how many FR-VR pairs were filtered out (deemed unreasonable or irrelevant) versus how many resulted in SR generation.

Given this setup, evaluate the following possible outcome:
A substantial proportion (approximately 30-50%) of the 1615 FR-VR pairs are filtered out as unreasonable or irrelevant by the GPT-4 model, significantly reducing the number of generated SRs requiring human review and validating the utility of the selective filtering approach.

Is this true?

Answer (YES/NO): NO